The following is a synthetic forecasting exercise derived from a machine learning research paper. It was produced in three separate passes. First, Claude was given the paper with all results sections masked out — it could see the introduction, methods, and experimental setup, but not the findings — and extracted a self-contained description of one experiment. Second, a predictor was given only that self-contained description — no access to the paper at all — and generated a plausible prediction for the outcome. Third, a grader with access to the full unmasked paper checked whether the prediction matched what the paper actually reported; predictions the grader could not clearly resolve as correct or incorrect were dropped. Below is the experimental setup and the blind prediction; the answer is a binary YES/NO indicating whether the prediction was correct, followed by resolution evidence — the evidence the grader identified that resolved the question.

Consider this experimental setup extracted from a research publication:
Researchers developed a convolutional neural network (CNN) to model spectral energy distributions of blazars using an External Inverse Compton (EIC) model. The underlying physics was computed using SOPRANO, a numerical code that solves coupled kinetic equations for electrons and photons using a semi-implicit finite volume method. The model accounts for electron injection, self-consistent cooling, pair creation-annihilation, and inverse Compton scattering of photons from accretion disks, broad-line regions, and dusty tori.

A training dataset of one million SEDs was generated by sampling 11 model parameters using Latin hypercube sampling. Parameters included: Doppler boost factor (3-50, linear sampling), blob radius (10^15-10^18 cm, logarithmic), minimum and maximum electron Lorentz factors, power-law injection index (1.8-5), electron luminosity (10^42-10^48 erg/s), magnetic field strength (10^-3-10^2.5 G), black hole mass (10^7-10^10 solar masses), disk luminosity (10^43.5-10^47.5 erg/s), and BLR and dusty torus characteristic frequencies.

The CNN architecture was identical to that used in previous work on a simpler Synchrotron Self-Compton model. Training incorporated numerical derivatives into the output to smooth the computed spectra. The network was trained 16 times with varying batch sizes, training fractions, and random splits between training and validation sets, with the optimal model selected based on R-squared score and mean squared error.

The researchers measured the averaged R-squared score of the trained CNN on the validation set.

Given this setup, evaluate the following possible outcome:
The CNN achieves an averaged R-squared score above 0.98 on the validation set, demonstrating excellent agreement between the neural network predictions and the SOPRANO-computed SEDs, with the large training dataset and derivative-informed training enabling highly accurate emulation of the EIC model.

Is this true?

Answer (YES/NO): NO